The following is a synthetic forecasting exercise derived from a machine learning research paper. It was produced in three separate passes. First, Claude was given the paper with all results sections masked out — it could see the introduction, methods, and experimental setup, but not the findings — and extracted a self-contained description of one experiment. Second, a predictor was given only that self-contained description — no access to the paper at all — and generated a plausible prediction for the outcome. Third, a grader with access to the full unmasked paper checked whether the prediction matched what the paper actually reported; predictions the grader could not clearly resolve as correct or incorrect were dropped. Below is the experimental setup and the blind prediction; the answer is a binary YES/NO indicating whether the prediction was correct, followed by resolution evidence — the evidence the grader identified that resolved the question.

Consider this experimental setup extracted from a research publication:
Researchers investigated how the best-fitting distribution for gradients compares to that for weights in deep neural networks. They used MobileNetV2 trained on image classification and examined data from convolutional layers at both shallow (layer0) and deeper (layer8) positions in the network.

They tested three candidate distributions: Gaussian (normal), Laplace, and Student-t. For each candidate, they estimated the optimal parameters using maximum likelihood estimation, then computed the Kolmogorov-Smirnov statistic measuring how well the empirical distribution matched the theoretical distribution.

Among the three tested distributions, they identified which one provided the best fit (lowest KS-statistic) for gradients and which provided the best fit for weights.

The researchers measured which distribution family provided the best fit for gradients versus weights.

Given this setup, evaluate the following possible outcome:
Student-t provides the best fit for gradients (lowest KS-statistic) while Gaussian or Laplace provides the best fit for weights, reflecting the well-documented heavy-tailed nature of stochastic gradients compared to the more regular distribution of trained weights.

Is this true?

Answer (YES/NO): NO